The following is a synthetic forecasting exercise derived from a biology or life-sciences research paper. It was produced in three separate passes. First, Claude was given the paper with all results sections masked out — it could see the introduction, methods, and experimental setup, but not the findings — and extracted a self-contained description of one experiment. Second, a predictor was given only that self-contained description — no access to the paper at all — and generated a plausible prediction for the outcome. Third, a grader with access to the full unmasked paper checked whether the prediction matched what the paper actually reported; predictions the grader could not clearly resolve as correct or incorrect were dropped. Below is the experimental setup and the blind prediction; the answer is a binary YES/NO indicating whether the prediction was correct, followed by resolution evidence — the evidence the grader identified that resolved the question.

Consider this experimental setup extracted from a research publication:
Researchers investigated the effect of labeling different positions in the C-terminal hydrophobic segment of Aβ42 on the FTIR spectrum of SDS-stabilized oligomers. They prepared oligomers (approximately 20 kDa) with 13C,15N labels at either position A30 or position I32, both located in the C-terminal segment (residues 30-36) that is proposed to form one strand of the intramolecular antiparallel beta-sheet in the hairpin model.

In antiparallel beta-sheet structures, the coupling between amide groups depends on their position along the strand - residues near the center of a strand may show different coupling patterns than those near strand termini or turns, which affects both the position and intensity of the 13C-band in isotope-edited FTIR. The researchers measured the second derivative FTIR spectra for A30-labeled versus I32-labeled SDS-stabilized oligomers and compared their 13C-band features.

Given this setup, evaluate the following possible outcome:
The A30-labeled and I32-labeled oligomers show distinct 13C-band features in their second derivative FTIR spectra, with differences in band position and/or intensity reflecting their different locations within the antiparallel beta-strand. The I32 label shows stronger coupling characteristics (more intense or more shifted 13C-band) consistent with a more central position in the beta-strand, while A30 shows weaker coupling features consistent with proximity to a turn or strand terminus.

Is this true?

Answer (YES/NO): NO